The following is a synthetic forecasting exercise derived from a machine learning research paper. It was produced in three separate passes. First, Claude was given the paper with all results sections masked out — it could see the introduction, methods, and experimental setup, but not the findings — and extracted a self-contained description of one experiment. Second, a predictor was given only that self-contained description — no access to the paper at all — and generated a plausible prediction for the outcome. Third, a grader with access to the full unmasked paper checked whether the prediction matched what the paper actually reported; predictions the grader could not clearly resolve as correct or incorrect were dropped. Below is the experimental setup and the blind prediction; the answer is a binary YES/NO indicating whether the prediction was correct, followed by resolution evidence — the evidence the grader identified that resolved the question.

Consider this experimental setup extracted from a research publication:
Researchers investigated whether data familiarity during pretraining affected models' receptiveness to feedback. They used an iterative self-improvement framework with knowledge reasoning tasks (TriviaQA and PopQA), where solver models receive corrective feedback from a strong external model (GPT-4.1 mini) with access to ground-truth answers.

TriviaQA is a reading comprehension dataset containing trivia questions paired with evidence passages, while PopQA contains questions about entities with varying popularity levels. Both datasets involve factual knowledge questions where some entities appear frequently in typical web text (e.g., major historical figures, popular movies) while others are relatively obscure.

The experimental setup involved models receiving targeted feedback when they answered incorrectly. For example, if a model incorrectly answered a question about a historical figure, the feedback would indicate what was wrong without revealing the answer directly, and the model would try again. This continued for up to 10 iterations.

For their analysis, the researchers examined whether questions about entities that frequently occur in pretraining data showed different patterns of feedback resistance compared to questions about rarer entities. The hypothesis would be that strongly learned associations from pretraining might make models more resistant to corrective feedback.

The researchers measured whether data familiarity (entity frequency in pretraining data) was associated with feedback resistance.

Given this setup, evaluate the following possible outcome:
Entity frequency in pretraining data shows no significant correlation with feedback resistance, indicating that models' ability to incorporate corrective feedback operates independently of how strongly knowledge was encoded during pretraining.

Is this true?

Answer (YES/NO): YES